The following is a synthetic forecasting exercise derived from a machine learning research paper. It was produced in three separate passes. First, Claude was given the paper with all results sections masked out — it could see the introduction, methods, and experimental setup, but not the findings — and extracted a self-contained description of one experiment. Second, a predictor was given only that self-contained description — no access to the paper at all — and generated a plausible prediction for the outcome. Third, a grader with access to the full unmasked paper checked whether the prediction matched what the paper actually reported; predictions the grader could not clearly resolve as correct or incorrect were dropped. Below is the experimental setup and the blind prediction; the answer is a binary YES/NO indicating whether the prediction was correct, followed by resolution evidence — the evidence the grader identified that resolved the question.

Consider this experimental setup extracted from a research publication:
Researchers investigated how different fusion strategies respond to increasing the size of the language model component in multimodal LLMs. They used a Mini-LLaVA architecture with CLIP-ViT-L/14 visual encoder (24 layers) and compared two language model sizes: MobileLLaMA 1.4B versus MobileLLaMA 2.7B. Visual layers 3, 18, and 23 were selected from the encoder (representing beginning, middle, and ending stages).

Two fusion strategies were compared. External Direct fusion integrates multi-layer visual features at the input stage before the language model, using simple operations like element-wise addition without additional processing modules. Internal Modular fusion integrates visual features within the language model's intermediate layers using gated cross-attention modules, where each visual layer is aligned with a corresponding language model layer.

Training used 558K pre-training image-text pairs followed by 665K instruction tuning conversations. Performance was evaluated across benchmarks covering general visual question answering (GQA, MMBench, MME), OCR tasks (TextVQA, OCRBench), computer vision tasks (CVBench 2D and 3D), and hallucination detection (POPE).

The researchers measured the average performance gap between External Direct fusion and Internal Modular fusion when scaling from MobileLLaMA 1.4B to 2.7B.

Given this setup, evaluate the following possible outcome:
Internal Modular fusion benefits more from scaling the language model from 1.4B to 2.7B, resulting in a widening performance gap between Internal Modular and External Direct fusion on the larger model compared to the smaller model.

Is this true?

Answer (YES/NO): NO